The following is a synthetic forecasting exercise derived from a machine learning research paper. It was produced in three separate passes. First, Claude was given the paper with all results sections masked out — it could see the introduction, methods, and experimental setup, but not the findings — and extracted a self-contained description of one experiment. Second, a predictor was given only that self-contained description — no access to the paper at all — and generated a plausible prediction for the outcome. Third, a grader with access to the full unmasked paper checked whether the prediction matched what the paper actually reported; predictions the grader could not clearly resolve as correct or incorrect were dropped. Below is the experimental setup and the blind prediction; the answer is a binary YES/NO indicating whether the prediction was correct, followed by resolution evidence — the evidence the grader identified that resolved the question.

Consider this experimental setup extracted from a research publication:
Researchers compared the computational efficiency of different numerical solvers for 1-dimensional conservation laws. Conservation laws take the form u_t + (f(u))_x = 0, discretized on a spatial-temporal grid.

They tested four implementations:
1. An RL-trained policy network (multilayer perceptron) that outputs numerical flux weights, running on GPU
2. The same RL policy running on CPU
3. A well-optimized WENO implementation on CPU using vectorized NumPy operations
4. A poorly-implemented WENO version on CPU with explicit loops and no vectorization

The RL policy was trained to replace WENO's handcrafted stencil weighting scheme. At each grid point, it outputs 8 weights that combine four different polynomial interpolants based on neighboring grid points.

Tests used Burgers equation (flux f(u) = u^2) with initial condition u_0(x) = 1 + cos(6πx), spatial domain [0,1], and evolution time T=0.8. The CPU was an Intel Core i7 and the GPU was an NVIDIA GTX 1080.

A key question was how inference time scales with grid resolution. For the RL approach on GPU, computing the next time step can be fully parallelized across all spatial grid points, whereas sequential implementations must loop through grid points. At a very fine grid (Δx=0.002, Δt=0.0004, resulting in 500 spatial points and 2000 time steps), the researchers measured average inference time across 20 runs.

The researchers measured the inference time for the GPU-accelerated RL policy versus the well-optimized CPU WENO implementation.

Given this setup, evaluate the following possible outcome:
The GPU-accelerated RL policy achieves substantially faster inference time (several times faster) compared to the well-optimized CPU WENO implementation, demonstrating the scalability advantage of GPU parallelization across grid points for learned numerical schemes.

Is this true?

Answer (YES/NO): NO